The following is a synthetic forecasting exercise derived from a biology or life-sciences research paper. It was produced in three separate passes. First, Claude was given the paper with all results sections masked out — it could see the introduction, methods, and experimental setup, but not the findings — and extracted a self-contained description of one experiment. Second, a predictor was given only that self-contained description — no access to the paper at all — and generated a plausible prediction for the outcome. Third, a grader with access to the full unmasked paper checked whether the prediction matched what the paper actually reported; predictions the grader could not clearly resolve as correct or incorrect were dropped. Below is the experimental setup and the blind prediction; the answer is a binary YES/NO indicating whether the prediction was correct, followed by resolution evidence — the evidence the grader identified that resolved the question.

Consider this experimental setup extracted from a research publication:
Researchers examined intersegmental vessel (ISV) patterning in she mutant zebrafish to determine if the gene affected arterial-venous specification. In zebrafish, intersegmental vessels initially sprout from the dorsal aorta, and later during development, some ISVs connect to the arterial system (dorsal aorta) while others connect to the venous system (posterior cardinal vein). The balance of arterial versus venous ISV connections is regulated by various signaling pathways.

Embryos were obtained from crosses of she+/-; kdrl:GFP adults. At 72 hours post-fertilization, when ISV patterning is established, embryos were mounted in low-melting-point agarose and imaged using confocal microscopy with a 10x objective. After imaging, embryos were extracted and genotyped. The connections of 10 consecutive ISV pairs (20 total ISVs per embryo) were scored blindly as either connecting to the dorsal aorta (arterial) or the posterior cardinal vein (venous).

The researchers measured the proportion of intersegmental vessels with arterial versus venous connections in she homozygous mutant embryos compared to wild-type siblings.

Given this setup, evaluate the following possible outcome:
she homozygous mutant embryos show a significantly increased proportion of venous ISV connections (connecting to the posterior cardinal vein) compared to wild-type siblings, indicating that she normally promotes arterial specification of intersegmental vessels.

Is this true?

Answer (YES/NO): NO